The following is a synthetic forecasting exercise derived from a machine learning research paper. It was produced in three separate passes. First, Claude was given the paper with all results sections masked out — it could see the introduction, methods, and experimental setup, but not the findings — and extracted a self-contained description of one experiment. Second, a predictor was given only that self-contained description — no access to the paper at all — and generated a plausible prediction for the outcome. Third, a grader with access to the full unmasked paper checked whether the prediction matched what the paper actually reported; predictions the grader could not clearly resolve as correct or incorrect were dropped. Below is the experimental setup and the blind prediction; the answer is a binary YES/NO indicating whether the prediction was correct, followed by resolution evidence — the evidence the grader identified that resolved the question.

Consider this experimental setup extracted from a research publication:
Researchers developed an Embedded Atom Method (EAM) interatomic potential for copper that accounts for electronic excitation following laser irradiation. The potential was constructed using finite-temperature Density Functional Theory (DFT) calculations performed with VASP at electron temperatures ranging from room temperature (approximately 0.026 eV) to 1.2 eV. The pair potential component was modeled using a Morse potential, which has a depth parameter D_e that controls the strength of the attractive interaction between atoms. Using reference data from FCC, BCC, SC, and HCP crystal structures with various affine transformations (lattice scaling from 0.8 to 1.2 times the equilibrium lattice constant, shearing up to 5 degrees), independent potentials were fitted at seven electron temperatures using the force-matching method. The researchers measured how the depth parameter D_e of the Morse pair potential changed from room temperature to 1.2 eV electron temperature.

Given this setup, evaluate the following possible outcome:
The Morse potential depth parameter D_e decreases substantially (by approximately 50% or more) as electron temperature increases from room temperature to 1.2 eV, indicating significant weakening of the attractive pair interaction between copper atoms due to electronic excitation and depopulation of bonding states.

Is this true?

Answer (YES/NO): YES